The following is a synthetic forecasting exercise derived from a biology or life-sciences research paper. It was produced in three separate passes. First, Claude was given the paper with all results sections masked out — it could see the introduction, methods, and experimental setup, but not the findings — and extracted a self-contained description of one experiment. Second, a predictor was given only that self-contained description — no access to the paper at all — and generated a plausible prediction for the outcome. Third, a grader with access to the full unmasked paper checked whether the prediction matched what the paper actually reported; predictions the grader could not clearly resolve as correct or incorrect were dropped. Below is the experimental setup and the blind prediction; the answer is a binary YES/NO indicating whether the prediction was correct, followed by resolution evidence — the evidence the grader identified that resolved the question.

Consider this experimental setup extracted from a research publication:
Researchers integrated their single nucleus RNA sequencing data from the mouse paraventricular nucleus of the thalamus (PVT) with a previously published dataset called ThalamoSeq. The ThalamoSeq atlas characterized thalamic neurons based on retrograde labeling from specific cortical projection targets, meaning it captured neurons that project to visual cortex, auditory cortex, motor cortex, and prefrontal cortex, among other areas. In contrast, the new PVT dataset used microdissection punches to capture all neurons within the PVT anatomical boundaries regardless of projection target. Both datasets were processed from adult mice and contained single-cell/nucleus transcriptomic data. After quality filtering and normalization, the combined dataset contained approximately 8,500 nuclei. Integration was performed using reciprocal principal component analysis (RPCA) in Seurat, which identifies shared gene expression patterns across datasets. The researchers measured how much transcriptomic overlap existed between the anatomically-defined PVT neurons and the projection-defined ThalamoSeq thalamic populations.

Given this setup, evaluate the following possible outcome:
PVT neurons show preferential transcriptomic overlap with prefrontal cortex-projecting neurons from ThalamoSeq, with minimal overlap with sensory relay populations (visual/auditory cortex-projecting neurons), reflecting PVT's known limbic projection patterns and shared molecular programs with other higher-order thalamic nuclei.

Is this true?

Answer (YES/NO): NO